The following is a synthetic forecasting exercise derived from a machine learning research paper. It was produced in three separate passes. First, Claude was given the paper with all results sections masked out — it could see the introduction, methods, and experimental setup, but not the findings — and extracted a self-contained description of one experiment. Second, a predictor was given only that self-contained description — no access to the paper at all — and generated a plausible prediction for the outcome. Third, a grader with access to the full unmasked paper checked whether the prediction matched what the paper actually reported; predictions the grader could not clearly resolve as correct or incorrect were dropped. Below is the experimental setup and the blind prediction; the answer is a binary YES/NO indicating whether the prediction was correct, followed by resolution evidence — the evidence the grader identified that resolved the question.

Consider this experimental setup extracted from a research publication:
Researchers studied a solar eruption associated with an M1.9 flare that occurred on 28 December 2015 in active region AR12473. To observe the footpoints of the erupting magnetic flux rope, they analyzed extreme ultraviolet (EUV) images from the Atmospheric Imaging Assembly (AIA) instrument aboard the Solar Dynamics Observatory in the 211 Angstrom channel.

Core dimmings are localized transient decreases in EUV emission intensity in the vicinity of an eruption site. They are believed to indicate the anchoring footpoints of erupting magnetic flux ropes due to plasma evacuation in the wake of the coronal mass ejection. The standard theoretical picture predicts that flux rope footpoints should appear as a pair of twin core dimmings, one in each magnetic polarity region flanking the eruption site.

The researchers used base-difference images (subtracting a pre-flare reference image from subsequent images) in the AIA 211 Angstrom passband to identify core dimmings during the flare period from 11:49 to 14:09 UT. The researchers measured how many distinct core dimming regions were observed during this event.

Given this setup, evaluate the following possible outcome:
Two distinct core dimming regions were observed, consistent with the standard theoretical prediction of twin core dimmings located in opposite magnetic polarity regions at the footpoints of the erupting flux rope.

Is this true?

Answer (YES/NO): NO